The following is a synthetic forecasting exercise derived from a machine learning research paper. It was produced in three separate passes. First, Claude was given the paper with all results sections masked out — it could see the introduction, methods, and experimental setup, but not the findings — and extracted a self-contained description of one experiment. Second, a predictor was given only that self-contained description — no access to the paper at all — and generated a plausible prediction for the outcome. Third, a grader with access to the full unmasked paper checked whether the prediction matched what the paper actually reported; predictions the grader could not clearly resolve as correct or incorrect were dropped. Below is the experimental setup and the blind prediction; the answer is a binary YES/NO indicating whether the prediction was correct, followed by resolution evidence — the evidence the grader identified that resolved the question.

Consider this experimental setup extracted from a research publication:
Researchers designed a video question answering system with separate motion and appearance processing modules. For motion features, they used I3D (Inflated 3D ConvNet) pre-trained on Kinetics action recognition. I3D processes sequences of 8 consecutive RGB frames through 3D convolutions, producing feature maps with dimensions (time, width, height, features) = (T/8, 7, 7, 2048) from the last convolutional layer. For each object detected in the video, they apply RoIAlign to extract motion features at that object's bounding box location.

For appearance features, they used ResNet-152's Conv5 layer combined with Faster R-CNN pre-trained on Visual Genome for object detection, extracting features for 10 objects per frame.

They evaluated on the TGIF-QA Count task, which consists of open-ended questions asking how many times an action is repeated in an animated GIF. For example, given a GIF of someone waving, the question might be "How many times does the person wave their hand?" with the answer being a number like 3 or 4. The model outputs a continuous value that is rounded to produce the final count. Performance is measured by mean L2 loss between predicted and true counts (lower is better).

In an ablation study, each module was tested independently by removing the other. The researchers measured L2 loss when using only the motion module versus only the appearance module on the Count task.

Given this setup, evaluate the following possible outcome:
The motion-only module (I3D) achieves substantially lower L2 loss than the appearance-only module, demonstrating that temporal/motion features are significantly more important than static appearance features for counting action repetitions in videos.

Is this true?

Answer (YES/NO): NO